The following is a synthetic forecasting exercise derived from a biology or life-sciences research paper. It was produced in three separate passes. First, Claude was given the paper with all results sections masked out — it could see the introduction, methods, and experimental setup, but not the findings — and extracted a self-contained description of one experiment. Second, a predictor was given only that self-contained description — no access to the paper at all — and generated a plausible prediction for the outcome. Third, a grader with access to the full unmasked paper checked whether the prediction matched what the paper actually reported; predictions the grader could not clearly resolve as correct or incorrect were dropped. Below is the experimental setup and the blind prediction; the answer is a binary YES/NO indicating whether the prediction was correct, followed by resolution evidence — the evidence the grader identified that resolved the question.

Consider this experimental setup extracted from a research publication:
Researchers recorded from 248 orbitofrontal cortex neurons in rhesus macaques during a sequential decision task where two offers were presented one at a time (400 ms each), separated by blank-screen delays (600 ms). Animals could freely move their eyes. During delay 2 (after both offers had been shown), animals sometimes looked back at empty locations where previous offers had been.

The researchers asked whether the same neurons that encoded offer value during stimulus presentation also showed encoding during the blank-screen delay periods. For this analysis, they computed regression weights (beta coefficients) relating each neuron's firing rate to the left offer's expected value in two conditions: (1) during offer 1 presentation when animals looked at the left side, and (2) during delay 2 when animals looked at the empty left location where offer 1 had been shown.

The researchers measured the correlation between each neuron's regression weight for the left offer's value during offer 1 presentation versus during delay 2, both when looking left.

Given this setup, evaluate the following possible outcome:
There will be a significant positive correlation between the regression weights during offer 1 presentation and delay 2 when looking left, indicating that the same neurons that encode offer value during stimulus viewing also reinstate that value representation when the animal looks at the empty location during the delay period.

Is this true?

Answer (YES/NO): YES